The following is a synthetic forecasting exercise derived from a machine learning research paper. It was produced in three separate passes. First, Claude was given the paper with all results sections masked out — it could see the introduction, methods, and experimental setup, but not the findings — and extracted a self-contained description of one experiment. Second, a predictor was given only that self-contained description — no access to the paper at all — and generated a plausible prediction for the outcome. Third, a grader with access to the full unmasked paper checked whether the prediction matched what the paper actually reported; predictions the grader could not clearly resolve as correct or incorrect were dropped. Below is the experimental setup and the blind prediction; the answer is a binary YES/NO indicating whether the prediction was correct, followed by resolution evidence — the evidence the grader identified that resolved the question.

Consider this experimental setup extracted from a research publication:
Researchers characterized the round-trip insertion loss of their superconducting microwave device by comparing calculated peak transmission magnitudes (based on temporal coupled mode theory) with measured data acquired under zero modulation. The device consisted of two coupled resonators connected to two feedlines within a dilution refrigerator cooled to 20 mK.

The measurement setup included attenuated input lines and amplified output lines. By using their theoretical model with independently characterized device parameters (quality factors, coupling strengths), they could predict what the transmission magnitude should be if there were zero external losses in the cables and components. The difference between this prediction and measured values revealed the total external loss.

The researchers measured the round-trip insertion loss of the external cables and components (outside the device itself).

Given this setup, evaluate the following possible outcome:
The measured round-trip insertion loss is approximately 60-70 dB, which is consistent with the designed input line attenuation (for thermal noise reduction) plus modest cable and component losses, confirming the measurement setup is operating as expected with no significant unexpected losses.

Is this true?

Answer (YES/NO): NO